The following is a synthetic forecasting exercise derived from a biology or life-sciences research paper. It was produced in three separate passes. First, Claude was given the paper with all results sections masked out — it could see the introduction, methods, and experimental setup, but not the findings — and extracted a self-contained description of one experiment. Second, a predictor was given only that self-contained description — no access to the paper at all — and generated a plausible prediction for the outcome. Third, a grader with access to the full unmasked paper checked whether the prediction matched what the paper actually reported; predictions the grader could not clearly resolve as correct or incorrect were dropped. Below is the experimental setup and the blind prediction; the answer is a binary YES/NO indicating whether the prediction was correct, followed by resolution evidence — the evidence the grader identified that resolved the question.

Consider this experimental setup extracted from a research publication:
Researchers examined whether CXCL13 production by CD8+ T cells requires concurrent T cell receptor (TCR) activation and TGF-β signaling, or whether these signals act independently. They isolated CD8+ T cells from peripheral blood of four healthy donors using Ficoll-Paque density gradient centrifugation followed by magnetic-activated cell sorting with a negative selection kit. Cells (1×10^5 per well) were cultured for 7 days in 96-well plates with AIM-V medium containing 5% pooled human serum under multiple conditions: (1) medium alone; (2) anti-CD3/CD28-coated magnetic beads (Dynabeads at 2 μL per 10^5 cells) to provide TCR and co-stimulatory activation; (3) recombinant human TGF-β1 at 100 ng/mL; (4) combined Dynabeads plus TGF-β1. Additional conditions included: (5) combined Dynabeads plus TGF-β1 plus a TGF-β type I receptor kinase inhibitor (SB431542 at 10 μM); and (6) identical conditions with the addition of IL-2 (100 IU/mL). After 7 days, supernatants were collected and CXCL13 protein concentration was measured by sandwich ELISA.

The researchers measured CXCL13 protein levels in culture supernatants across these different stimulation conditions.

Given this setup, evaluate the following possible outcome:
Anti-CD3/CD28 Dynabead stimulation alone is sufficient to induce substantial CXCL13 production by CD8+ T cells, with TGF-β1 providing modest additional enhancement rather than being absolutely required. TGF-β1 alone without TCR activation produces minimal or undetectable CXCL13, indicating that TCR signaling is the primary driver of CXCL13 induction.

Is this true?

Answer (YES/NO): NO